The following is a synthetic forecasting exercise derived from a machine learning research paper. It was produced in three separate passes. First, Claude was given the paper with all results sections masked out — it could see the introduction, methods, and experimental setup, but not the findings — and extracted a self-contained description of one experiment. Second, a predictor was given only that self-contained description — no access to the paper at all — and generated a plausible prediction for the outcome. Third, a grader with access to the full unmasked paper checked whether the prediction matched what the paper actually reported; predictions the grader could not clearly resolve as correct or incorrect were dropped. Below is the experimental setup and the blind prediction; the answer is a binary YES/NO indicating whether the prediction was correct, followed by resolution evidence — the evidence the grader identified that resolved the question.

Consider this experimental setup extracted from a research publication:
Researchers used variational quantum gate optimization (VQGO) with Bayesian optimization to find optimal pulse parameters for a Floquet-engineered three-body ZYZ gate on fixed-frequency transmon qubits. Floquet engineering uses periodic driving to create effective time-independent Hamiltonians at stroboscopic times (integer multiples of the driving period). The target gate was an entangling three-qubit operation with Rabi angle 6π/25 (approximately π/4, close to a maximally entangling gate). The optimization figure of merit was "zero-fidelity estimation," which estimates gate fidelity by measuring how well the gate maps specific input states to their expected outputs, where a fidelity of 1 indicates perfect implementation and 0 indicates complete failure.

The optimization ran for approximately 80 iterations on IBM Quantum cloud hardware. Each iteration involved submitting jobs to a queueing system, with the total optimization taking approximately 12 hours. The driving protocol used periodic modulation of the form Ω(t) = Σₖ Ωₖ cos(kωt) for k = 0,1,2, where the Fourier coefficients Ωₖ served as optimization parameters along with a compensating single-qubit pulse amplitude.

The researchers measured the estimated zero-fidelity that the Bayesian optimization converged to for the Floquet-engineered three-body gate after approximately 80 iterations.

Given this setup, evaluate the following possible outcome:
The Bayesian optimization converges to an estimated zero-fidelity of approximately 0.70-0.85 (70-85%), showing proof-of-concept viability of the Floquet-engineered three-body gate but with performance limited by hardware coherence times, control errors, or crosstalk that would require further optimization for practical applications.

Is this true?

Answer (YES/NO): NO